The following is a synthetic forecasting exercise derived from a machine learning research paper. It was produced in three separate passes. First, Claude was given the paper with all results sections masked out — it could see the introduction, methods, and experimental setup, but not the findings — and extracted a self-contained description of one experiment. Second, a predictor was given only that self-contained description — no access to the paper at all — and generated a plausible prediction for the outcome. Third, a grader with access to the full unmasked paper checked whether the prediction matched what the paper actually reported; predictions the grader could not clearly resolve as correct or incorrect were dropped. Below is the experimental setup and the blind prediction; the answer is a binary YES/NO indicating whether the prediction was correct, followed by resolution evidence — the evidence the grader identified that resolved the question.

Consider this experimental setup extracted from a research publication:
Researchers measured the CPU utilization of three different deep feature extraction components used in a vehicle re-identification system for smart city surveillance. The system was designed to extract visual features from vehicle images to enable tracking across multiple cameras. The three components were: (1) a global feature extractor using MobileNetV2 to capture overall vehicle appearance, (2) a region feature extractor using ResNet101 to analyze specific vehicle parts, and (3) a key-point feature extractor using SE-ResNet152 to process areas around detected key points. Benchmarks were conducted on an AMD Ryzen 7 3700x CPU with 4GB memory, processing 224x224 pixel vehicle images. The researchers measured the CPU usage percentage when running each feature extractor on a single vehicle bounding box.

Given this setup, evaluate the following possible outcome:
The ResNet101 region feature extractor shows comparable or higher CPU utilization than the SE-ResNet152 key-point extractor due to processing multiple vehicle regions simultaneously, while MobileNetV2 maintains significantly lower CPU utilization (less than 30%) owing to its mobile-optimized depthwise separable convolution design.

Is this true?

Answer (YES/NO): NO